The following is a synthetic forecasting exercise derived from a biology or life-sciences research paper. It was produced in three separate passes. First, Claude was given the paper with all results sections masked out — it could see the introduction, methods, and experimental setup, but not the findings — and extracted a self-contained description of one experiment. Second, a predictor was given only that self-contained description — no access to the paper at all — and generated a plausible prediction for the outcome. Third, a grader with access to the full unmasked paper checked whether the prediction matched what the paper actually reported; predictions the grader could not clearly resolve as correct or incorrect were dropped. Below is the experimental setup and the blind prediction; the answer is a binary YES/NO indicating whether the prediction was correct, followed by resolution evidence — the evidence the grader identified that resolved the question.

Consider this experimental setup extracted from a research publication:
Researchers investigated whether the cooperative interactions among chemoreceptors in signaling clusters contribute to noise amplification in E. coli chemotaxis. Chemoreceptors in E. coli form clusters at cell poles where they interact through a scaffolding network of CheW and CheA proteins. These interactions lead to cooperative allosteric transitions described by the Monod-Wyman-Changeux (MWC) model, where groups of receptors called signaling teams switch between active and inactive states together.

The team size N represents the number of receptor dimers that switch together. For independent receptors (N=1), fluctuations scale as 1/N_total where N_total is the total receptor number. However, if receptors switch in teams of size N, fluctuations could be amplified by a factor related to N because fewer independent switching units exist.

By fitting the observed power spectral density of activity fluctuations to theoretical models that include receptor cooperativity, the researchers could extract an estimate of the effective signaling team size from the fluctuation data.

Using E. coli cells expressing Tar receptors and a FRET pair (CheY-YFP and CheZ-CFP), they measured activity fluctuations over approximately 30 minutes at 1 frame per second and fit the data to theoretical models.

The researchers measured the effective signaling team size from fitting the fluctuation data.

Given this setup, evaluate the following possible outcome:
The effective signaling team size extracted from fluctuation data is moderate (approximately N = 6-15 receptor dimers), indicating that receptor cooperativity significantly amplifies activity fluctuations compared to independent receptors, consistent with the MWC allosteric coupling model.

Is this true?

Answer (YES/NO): NO